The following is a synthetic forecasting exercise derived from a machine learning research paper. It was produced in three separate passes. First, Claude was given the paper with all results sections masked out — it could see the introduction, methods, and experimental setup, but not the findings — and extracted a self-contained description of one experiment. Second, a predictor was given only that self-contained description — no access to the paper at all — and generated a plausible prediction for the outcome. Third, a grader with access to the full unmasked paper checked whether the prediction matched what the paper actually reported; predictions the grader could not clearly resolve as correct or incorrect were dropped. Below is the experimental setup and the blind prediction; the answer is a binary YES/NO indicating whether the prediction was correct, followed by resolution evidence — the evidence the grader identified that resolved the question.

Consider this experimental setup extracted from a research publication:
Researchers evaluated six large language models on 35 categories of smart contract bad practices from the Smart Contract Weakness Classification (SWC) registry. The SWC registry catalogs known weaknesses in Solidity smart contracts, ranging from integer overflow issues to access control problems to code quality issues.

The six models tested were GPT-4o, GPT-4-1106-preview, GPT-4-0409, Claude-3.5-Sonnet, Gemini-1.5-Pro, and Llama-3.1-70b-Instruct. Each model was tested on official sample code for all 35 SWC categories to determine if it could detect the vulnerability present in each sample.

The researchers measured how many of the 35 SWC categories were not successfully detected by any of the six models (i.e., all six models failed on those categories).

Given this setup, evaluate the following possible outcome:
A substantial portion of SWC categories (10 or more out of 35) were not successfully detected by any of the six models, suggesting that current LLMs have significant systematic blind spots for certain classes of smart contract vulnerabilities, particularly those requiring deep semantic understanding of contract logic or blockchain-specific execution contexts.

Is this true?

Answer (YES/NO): NO